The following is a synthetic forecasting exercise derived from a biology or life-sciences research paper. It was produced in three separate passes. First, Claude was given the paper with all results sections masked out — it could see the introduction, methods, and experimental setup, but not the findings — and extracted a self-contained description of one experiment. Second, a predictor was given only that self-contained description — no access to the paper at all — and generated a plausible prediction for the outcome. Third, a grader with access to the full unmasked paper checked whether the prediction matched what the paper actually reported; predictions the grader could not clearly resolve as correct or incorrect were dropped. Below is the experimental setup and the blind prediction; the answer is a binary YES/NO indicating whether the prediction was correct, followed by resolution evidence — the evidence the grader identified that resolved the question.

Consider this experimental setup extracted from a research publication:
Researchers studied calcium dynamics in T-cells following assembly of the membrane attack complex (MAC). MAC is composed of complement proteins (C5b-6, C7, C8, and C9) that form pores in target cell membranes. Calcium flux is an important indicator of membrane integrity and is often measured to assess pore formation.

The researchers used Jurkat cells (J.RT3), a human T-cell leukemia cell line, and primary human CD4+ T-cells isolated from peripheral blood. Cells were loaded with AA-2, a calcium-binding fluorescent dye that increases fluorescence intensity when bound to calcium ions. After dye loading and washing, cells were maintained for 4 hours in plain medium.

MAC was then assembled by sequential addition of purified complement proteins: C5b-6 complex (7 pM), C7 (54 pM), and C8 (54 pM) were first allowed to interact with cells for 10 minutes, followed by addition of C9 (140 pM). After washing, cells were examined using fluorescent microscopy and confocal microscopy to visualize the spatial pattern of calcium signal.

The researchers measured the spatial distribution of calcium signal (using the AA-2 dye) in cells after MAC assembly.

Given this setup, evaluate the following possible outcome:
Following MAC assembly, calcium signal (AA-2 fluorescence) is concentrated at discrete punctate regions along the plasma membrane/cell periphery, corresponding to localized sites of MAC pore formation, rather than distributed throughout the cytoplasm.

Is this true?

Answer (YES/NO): NO